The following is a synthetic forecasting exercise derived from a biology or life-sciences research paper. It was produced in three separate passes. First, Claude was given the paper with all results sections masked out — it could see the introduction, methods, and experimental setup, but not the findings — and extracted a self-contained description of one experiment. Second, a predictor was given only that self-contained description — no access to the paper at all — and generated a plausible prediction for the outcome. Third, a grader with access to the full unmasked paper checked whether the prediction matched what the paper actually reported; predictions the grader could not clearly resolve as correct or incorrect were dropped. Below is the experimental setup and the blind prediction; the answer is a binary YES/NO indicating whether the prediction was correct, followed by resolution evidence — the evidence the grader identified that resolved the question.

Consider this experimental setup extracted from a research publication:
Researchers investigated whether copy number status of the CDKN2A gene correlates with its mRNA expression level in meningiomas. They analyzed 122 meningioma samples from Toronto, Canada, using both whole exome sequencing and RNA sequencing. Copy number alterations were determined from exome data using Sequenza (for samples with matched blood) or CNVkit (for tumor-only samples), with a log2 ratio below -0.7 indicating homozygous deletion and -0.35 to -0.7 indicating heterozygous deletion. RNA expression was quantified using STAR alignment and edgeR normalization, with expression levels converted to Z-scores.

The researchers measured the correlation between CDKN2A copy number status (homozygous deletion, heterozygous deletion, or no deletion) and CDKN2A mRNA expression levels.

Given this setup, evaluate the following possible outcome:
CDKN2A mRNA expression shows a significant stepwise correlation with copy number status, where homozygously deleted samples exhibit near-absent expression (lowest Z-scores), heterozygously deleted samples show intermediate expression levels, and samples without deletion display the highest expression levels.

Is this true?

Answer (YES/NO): NO